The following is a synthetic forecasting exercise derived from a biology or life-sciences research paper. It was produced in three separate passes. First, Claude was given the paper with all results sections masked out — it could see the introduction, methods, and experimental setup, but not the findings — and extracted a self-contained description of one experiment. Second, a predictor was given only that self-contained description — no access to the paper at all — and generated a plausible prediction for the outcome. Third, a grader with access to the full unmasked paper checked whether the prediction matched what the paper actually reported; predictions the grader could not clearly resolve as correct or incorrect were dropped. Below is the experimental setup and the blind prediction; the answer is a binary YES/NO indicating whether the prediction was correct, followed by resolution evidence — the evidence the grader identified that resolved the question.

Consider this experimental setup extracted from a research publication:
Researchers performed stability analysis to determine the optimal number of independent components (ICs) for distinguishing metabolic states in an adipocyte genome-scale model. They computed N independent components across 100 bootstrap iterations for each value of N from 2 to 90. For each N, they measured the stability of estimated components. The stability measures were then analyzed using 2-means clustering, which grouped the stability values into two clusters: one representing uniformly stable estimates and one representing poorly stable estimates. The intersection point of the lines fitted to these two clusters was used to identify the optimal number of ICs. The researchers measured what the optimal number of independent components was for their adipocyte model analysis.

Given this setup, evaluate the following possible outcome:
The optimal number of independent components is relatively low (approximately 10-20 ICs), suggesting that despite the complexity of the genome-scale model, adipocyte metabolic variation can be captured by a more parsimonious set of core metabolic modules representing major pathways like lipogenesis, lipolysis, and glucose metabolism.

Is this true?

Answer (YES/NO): NO